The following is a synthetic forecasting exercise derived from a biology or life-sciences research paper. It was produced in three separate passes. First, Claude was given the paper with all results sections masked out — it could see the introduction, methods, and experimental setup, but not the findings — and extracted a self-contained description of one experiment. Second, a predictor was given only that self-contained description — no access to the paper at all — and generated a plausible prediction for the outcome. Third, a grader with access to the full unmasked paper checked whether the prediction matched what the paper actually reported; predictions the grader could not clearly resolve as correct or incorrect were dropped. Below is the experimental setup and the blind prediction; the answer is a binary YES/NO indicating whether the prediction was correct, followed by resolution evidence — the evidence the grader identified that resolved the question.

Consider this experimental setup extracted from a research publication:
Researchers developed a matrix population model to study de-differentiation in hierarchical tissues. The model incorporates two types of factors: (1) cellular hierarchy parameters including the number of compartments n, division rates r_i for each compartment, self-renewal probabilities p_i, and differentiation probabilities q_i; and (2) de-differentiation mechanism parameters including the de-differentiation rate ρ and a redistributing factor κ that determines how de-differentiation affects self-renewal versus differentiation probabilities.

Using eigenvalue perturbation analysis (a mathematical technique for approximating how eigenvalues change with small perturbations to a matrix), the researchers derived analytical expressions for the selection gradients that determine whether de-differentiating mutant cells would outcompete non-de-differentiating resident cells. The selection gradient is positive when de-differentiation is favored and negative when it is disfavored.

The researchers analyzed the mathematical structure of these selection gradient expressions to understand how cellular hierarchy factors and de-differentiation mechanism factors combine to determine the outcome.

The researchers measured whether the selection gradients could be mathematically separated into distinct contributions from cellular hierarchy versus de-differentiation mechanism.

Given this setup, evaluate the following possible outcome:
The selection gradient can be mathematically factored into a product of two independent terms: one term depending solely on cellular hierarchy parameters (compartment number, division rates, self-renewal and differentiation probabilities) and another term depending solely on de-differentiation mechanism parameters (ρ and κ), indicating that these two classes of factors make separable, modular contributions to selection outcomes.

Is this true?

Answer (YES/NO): NO